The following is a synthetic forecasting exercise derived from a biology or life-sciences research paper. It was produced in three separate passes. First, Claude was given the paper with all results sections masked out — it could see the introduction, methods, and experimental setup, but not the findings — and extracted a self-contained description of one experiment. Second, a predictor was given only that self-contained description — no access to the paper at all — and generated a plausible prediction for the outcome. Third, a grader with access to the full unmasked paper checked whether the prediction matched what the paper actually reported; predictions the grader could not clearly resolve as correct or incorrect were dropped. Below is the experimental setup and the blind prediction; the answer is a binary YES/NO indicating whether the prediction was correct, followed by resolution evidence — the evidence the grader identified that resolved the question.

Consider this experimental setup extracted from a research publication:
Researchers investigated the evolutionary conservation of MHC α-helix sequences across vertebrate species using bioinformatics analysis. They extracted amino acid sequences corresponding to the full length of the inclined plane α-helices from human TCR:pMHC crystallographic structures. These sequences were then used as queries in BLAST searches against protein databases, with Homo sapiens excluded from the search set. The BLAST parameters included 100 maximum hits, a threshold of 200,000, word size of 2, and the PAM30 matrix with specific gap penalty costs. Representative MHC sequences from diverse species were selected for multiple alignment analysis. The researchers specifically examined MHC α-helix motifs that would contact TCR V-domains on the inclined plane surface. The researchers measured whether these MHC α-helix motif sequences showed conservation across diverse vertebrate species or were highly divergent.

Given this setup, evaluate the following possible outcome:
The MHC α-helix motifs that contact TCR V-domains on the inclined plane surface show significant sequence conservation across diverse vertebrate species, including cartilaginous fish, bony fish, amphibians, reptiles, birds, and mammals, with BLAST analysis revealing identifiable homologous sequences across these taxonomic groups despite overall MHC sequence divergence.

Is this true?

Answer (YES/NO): NO